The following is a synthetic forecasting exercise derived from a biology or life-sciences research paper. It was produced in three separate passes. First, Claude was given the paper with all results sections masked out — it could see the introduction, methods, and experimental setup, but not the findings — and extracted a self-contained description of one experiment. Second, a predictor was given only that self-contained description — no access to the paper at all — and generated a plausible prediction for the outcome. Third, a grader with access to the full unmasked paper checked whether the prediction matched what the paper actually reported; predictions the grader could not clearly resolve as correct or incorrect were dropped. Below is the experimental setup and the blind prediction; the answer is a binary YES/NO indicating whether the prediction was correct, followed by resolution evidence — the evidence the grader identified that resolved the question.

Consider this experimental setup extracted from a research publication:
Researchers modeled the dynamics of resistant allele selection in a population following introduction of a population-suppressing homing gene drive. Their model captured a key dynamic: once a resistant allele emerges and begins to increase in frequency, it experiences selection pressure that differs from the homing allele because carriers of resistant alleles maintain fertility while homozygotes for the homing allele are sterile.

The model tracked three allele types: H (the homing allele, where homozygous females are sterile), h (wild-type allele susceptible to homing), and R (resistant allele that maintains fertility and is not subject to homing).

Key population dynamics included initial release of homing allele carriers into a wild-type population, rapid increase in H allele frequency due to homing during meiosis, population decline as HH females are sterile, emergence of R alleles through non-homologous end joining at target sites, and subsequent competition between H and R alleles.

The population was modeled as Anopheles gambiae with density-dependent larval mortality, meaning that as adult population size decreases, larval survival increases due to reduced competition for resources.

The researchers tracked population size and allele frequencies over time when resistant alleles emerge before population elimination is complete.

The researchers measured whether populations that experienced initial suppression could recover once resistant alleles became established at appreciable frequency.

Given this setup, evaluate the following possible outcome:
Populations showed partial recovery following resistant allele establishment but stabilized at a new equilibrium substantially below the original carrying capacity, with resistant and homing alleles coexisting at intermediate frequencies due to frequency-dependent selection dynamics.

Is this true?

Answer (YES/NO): NO